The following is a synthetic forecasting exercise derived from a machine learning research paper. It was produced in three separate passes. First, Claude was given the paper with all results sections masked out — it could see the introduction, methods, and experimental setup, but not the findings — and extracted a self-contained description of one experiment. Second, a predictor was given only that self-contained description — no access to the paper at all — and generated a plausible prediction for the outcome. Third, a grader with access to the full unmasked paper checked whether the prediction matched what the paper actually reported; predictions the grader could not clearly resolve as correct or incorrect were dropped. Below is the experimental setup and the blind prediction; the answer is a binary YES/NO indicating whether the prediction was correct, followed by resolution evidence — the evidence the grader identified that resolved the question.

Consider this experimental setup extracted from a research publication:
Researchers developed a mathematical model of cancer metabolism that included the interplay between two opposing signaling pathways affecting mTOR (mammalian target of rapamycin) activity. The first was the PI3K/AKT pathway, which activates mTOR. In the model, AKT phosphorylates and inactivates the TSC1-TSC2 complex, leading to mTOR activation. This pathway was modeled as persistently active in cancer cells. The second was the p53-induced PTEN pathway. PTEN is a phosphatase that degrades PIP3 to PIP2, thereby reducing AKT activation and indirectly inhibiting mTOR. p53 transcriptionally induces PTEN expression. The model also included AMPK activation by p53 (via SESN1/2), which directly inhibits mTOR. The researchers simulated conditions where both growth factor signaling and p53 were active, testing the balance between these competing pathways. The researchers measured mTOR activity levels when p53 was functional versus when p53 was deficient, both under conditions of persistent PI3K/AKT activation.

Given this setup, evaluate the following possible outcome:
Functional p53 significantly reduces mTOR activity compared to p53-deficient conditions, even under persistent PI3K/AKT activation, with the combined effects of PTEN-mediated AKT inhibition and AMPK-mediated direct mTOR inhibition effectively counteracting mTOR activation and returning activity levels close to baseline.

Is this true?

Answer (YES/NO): NO